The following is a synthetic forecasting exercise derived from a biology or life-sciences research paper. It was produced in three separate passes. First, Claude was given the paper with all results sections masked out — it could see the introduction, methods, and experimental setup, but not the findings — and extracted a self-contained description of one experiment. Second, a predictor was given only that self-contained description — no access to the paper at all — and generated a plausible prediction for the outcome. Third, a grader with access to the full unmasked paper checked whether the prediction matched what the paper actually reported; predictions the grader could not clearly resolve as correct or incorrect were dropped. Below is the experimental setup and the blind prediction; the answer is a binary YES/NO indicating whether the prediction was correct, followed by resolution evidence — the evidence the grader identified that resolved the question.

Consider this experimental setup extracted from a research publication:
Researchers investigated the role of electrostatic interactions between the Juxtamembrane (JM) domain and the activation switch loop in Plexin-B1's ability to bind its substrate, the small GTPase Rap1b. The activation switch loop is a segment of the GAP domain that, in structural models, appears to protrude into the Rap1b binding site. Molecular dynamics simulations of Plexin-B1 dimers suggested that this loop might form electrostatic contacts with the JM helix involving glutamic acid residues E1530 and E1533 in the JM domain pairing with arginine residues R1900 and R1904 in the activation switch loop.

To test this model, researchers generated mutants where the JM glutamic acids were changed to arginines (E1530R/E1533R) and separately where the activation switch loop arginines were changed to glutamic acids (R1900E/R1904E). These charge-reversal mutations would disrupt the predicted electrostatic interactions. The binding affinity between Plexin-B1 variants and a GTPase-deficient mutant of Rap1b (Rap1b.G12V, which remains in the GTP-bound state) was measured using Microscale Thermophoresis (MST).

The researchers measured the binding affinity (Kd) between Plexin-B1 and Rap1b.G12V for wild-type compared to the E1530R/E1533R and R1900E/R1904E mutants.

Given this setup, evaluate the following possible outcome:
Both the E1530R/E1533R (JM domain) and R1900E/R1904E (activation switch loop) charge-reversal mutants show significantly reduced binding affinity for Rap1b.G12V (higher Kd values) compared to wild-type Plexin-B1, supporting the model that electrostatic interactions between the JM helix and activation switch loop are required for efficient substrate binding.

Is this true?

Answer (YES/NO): YES